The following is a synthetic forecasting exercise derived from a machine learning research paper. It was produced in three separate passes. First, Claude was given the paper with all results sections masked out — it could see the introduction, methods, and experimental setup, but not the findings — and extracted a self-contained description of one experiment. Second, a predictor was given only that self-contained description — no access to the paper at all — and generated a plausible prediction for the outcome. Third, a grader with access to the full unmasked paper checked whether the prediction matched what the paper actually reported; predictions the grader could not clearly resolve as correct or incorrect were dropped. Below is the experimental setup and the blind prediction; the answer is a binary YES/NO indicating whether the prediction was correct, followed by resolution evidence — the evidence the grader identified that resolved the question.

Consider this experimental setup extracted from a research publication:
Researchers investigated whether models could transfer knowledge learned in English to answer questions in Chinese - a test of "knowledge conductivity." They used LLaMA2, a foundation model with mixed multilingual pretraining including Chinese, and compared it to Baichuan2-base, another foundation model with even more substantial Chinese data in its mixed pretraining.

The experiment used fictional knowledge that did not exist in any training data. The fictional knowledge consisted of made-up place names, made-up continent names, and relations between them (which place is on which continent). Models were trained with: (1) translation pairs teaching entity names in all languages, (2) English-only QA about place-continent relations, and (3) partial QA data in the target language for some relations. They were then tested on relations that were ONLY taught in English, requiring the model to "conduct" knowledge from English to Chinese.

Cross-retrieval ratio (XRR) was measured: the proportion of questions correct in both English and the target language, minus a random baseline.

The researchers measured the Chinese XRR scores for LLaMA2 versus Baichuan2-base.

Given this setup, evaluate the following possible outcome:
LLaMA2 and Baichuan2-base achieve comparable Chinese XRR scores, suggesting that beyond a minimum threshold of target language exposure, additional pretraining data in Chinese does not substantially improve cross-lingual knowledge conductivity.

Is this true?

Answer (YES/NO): NO